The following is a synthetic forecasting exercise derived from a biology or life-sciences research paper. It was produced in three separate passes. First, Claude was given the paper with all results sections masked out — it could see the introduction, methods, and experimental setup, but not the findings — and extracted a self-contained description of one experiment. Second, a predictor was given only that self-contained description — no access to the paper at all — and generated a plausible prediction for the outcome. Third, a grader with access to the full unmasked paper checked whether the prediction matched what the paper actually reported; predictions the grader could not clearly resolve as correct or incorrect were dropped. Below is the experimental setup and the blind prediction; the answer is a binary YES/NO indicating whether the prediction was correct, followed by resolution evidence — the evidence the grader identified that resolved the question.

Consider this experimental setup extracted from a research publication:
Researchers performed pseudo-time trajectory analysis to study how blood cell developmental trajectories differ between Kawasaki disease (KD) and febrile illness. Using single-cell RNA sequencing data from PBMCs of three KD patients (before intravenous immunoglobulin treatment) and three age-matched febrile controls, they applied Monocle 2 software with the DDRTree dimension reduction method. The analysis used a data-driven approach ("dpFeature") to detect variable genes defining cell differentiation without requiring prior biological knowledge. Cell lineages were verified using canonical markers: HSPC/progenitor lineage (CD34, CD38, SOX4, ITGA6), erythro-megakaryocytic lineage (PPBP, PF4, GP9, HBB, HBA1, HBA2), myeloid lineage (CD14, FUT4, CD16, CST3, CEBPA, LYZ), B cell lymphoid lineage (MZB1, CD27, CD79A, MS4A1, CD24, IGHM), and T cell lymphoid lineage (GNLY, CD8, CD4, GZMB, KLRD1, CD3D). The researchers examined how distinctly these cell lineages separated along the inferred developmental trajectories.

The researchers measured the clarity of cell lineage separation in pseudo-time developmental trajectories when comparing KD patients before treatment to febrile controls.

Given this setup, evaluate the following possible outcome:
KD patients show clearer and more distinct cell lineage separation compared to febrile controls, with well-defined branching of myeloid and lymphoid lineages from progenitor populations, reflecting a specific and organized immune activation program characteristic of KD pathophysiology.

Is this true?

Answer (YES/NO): NO